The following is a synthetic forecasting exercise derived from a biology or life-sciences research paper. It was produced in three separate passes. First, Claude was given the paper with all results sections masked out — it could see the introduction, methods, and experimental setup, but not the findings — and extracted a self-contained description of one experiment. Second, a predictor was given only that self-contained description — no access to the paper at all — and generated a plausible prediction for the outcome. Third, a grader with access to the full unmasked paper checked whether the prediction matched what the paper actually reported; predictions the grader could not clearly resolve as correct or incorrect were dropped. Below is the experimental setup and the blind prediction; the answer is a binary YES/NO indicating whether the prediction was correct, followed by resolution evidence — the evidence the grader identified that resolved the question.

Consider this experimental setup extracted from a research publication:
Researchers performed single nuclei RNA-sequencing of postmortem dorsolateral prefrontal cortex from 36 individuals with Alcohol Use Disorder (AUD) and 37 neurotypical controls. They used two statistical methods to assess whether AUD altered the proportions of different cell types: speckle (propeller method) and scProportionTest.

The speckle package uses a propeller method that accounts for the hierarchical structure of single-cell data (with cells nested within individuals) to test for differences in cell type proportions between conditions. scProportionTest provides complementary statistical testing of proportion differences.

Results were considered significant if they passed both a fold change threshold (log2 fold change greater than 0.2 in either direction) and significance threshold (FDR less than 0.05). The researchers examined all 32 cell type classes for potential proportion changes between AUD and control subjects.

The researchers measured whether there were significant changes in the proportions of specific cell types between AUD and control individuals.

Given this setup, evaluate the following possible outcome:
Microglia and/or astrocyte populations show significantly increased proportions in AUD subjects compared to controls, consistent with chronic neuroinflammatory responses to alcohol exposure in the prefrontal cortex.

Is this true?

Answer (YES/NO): NO